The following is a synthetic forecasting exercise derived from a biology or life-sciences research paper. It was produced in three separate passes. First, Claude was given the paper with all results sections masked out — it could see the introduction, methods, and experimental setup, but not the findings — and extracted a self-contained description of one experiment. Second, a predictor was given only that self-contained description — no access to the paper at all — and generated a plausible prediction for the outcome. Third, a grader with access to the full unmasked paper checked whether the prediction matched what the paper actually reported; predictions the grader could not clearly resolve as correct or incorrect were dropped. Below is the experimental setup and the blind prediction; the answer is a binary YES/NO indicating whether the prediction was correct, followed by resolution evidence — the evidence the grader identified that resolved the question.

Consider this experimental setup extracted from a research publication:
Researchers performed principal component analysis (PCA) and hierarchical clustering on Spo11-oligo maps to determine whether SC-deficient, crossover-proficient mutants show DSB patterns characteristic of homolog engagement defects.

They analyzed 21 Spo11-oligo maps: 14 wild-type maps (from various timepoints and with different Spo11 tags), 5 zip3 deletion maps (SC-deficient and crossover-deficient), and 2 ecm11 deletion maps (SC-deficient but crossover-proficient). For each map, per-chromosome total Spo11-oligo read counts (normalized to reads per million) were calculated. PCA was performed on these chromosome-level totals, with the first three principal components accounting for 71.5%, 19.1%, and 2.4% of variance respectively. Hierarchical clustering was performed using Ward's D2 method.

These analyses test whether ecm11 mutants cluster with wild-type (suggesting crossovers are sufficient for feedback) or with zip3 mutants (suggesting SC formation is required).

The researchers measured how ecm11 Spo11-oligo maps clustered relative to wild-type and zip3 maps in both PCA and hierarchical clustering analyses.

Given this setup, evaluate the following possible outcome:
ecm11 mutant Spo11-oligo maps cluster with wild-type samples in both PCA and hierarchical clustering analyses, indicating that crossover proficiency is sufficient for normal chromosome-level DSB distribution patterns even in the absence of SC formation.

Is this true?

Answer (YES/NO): NO